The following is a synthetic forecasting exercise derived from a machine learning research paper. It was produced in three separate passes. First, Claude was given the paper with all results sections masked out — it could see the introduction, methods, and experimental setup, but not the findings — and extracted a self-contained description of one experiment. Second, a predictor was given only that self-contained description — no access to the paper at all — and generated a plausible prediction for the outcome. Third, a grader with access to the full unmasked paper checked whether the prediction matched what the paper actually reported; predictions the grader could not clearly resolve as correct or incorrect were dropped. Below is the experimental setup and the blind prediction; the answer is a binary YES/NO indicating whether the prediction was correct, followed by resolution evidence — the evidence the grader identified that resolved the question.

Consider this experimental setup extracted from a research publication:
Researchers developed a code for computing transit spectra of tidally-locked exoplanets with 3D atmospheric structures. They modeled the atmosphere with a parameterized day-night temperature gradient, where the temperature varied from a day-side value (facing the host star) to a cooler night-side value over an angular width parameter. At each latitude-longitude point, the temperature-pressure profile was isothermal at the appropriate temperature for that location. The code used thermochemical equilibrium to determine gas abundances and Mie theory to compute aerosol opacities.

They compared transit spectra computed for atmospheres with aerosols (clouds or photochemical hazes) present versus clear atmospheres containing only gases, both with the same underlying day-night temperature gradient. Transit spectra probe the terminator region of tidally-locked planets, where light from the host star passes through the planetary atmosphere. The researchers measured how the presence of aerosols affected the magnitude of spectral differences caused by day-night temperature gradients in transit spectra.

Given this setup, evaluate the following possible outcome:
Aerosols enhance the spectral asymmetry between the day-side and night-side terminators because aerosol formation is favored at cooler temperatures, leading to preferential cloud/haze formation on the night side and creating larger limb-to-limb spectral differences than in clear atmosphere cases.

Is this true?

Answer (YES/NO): NO